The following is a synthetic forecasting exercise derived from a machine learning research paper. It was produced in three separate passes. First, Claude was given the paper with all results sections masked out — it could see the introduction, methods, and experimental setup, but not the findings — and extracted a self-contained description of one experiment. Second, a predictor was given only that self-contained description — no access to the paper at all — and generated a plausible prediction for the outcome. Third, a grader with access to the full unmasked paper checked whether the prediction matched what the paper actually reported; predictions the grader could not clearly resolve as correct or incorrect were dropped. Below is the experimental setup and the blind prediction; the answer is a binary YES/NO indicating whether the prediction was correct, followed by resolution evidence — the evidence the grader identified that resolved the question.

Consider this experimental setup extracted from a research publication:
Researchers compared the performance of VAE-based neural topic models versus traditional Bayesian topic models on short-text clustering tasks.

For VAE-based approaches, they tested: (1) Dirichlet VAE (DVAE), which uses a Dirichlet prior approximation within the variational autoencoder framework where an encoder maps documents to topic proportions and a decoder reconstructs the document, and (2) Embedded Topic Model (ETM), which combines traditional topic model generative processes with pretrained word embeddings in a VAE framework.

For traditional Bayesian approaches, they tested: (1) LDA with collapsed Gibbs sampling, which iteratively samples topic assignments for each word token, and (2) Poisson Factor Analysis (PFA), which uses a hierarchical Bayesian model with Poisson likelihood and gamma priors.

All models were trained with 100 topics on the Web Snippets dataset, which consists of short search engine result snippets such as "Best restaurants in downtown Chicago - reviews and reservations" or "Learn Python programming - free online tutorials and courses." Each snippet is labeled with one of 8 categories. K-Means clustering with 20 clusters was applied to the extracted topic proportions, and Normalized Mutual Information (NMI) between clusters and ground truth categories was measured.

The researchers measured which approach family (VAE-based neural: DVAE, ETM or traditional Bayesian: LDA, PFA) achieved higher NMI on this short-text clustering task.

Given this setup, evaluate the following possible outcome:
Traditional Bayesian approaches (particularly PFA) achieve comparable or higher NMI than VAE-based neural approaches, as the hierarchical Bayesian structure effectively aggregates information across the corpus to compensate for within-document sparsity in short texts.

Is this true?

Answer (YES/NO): YES